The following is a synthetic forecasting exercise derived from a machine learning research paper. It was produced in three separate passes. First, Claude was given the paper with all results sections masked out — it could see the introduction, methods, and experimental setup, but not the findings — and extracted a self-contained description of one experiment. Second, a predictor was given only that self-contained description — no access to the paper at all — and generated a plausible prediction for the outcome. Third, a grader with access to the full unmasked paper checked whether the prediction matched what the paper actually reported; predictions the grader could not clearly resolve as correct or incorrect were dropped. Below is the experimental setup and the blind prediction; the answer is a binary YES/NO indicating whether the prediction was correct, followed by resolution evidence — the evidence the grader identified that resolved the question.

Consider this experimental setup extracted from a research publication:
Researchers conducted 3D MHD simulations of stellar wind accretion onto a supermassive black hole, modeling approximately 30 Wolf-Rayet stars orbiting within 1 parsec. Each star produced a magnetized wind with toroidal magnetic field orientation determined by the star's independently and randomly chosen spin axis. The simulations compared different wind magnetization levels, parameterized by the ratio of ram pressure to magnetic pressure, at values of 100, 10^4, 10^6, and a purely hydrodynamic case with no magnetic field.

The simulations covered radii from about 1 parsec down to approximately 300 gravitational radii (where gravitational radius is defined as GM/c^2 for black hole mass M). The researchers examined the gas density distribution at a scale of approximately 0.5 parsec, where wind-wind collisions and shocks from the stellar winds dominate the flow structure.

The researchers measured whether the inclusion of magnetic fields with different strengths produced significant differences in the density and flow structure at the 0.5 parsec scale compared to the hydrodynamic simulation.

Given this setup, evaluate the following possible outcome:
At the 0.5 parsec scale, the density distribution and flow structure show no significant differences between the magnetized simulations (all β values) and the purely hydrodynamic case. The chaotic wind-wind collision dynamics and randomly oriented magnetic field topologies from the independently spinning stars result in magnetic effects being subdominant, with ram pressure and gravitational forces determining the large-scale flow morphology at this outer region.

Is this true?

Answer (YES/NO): YES